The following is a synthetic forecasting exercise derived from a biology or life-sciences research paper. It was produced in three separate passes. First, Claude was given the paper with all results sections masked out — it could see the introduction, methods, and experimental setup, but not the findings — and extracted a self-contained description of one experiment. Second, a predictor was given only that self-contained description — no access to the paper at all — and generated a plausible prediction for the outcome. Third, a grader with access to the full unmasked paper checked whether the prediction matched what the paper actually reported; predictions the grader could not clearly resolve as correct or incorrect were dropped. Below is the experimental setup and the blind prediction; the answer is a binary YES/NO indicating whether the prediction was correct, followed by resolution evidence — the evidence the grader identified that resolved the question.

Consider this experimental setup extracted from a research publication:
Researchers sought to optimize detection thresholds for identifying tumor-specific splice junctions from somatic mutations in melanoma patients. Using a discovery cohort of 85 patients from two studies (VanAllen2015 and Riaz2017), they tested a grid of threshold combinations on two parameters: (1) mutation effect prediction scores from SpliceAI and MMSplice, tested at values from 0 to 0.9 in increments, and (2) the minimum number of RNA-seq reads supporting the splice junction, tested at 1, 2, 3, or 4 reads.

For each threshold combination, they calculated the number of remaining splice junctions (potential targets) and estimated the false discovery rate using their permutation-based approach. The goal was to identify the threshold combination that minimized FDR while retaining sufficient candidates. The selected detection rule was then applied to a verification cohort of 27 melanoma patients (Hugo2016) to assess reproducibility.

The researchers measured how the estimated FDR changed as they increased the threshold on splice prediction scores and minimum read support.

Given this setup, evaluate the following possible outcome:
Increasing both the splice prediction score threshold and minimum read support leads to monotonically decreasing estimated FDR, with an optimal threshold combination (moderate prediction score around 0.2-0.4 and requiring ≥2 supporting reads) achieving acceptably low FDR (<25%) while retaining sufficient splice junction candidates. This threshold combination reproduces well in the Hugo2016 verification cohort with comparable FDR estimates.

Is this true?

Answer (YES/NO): NO